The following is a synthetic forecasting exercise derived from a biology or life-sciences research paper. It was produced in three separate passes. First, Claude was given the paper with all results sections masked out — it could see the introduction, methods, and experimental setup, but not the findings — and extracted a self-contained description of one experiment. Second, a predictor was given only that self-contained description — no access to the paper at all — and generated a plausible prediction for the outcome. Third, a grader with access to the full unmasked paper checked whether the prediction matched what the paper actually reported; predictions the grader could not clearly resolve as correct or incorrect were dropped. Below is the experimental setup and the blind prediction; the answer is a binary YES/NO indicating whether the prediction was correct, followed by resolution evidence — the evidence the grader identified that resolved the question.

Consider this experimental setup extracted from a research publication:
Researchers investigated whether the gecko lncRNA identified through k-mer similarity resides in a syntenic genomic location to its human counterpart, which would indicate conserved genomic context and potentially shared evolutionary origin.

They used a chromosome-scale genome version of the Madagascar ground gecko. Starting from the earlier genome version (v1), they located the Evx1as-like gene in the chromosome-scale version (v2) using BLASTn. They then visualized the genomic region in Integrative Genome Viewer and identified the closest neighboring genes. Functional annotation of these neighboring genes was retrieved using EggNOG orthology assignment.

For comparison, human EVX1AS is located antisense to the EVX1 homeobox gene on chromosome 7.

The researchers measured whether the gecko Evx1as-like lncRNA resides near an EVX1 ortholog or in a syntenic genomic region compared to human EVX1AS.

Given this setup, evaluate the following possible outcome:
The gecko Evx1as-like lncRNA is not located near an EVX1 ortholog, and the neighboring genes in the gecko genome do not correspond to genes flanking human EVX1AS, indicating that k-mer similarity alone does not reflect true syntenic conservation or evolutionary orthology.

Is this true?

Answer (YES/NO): YES